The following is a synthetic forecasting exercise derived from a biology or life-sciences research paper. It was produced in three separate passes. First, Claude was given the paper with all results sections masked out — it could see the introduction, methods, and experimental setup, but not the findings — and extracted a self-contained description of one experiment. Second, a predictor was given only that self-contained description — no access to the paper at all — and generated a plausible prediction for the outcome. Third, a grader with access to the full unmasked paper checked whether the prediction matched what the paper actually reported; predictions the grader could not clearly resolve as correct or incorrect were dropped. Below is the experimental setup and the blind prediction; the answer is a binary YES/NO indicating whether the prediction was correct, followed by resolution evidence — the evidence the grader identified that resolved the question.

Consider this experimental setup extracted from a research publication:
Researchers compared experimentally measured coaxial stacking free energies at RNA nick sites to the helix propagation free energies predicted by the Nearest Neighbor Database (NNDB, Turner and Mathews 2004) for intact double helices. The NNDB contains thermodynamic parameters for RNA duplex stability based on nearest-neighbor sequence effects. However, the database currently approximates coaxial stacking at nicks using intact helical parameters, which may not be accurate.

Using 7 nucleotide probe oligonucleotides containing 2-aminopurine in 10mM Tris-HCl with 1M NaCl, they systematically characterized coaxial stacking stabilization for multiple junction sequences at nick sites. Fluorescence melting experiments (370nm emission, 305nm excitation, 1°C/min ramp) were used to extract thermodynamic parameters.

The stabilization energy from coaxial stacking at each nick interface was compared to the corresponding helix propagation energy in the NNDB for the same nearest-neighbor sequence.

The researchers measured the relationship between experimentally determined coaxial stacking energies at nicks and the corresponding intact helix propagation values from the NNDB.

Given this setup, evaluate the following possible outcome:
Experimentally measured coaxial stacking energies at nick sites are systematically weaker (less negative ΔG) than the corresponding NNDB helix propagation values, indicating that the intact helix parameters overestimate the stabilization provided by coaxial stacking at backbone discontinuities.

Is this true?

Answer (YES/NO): NO